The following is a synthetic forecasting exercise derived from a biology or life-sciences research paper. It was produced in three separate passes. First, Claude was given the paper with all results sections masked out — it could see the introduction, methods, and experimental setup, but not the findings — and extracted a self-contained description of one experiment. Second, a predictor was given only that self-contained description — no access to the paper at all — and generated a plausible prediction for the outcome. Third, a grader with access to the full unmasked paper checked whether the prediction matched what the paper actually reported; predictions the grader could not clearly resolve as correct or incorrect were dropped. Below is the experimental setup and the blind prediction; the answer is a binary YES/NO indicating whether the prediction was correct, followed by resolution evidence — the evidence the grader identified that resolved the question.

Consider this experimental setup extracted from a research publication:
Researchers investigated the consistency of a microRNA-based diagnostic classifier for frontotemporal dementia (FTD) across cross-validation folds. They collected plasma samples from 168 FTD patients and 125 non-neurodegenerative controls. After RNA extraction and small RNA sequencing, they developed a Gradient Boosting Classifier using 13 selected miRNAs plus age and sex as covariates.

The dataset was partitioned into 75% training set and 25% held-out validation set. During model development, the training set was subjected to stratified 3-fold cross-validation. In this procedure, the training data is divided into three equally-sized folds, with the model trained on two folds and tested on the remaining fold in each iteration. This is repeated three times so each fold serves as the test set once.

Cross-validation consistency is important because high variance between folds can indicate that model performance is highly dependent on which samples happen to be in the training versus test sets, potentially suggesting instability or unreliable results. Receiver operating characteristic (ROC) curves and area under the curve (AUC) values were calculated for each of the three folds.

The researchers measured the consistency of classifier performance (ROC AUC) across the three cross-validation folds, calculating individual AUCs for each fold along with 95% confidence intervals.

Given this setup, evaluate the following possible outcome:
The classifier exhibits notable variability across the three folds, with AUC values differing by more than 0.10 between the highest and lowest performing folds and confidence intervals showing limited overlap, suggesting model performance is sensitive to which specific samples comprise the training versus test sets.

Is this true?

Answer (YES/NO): NO